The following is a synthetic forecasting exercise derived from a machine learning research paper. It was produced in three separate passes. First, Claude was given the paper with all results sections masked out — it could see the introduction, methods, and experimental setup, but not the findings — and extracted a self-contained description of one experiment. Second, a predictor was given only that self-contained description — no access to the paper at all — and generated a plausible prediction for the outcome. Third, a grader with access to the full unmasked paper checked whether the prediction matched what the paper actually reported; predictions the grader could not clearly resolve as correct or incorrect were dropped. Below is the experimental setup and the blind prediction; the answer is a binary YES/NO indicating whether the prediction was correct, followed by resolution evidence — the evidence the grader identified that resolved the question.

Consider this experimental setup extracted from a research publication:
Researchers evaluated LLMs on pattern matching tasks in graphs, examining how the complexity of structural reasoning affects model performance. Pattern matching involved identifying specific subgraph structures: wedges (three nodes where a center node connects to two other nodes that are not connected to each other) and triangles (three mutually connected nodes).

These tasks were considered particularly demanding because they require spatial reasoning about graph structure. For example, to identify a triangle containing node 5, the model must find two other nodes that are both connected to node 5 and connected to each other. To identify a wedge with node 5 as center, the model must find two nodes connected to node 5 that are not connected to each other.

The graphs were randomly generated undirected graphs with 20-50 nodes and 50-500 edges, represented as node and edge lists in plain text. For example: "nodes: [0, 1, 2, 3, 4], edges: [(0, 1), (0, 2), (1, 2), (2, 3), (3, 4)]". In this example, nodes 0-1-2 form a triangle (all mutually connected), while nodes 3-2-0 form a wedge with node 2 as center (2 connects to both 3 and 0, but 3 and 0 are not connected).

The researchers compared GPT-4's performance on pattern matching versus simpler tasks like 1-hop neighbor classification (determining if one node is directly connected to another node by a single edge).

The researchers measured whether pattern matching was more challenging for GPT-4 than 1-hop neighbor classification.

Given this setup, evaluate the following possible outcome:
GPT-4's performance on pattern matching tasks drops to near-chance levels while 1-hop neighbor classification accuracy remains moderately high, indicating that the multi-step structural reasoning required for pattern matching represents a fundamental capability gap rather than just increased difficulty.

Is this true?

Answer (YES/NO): NO